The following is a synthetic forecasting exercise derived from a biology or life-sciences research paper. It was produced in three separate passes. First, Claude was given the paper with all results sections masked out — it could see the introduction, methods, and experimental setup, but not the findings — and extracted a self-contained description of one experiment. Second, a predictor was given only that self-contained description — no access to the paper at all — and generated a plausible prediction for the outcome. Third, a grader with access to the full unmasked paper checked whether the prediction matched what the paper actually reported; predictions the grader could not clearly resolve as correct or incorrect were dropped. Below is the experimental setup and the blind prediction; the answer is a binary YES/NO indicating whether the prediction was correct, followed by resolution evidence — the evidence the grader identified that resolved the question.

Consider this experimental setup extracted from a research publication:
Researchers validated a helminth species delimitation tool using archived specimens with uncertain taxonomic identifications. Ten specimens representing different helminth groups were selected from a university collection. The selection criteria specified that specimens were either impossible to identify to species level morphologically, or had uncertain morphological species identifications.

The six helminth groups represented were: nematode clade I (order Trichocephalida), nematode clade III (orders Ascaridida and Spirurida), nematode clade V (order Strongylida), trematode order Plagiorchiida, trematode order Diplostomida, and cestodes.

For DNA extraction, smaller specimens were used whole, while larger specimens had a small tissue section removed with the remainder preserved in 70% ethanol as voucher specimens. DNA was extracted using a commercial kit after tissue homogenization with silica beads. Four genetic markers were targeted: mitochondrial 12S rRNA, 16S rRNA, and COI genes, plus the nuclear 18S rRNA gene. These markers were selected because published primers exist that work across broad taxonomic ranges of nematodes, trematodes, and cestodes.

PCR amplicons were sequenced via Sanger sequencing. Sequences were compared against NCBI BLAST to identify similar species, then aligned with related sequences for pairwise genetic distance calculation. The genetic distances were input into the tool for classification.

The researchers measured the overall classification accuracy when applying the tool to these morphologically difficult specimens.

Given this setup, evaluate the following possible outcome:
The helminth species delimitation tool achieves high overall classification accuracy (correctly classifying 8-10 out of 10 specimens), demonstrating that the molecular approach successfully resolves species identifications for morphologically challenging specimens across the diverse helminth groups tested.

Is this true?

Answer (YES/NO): NO